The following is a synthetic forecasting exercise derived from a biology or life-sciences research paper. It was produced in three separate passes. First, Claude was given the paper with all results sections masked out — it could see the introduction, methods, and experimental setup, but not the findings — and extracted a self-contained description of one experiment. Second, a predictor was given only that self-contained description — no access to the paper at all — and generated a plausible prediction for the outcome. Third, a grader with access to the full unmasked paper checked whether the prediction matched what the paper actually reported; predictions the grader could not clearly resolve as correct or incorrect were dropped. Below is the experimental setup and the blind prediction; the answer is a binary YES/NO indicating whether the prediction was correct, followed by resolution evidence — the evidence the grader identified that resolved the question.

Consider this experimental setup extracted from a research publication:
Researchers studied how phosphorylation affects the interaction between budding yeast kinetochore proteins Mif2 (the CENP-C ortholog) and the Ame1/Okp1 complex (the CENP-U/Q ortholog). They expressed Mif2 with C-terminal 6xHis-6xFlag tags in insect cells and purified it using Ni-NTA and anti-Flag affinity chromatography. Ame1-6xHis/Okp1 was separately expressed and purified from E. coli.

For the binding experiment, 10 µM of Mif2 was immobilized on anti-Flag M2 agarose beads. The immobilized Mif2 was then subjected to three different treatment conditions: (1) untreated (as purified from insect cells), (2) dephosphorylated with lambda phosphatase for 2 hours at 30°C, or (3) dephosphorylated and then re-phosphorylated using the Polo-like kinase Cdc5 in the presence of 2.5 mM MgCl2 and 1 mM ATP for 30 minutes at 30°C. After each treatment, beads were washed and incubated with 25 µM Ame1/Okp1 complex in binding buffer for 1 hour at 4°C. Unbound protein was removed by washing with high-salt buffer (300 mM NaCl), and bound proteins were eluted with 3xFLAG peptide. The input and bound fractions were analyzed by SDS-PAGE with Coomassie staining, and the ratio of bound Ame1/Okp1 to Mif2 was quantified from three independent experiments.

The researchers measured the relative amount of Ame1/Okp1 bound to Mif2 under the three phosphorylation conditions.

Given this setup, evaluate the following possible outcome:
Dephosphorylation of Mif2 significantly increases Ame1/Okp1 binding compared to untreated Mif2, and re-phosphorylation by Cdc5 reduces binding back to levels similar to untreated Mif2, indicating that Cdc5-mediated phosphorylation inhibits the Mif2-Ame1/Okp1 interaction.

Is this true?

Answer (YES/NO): NO